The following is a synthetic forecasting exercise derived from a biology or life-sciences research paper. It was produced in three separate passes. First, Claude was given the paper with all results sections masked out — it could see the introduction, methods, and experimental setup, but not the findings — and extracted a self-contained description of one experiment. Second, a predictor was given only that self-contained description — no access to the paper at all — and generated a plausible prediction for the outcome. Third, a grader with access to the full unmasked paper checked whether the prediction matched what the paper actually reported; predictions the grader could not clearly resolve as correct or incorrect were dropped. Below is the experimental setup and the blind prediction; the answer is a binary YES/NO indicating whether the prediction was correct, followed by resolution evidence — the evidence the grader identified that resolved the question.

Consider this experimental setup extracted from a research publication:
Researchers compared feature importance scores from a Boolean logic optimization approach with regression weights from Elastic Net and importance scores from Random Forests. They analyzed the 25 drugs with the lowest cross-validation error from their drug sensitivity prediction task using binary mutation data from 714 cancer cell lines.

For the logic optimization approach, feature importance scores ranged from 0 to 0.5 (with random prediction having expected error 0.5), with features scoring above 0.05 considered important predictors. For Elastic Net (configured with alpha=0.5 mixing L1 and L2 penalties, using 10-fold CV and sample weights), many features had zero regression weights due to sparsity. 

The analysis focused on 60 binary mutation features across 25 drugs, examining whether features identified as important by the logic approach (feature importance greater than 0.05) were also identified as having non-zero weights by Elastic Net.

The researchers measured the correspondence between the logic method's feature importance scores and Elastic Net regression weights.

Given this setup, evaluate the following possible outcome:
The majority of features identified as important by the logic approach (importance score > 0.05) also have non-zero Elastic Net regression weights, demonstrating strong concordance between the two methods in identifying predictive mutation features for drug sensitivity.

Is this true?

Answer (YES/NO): YES